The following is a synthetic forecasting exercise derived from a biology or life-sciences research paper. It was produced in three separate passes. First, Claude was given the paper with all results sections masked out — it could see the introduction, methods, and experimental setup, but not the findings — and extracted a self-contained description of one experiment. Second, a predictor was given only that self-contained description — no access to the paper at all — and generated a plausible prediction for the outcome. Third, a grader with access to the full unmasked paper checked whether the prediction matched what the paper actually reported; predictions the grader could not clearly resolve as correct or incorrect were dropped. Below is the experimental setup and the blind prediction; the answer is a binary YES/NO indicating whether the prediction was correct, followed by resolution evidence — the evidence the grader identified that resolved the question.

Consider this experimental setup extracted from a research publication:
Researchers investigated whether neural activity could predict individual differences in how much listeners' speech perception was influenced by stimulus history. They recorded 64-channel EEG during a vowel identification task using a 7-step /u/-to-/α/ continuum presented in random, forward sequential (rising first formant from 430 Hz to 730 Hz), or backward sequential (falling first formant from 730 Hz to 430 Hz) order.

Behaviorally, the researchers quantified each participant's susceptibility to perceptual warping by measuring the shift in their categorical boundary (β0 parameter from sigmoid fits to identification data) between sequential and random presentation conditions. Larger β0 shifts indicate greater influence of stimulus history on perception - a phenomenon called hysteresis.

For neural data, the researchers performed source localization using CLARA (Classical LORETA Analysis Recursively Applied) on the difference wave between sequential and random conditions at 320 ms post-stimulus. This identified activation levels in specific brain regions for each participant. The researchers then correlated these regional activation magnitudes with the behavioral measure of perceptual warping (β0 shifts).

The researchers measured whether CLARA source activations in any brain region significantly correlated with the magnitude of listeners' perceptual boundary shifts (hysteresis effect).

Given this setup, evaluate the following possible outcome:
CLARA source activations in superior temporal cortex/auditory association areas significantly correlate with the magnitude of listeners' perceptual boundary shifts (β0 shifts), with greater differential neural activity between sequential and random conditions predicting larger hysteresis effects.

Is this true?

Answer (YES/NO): NO